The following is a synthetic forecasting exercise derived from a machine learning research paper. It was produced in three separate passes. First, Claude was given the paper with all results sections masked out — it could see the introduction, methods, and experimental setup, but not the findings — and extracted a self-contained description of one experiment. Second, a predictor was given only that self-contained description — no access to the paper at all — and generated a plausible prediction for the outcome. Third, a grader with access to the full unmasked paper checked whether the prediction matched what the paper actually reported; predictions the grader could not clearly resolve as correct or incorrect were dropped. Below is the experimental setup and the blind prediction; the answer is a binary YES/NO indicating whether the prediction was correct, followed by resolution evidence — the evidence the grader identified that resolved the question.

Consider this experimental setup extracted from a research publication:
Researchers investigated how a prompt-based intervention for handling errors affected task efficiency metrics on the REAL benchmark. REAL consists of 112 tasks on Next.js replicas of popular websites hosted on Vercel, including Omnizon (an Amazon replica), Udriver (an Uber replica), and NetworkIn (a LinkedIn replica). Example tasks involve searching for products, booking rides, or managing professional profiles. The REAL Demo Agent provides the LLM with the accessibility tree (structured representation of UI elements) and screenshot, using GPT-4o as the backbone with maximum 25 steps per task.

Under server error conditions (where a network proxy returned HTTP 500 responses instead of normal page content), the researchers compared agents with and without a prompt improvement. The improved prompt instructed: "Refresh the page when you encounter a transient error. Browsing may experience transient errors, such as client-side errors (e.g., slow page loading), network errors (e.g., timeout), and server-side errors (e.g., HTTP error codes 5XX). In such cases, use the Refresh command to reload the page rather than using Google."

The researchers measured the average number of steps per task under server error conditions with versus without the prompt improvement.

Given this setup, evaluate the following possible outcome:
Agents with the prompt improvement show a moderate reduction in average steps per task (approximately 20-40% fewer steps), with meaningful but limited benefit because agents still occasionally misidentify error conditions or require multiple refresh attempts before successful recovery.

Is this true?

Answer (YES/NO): NO